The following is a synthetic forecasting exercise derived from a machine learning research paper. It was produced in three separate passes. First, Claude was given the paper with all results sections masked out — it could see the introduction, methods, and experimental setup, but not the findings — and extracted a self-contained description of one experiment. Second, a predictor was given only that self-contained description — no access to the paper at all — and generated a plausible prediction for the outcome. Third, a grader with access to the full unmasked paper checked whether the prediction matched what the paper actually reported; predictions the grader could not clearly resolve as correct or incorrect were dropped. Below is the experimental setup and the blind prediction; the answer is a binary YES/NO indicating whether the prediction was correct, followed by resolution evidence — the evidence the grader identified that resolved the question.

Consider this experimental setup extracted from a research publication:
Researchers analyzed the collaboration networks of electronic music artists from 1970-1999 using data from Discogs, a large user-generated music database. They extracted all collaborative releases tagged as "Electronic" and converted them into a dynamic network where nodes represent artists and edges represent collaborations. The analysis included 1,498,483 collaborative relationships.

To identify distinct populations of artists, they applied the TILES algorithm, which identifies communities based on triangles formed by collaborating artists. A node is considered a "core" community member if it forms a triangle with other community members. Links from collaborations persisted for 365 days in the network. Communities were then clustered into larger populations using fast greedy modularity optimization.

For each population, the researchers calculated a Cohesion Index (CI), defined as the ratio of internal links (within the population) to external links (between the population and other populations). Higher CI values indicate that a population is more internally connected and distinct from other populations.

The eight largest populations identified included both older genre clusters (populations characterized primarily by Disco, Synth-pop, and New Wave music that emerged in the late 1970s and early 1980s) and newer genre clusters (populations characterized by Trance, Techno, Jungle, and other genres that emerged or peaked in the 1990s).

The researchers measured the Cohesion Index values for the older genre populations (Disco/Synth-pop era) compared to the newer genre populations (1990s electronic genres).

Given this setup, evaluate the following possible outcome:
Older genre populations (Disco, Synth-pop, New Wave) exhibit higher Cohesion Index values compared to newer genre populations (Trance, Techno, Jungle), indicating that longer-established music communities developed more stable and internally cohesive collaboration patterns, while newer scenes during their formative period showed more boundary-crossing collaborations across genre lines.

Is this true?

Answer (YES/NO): YES